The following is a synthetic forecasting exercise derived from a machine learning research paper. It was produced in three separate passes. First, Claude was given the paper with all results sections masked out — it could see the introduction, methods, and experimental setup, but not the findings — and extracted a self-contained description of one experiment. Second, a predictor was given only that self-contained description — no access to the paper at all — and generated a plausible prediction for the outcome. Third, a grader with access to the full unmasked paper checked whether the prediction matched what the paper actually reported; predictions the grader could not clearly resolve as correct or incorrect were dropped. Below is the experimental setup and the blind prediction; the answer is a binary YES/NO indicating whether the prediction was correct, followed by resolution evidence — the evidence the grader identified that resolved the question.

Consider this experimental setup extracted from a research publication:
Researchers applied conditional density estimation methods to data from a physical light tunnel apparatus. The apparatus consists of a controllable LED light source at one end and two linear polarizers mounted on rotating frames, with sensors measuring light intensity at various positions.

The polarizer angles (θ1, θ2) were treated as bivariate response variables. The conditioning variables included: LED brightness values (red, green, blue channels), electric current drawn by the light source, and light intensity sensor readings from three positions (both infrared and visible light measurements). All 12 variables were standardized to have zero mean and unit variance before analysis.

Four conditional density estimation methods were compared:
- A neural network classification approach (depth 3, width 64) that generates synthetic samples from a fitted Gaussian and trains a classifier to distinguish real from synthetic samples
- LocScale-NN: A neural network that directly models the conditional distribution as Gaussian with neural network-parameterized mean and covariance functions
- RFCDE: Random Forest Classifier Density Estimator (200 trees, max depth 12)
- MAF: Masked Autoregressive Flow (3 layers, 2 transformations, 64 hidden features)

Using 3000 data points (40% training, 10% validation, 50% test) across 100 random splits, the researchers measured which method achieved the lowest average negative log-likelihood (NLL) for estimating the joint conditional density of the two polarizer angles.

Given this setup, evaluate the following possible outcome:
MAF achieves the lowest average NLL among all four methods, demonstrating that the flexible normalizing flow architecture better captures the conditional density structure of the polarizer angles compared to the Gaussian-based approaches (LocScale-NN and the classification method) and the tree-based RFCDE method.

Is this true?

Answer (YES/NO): NO